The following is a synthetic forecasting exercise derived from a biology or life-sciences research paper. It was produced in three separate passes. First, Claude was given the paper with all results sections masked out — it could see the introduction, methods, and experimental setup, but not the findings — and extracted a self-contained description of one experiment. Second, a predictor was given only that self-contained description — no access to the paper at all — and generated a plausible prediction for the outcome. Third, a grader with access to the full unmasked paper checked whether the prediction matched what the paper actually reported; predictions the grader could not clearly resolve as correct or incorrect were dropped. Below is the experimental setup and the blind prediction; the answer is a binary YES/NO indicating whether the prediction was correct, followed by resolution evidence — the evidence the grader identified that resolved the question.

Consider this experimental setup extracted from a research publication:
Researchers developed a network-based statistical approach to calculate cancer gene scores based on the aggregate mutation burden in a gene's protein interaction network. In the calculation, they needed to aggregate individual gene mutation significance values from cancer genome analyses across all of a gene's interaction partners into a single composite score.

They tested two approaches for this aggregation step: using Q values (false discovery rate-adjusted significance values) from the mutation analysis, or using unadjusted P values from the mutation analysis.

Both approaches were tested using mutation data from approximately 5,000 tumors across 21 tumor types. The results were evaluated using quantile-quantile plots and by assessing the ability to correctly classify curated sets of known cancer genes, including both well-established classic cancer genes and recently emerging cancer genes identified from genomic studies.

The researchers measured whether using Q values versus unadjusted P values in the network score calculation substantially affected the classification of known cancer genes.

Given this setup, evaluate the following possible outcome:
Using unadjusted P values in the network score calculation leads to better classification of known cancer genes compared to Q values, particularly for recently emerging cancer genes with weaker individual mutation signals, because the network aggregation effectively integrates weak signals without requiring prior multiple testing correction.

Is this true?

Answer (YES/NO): NO